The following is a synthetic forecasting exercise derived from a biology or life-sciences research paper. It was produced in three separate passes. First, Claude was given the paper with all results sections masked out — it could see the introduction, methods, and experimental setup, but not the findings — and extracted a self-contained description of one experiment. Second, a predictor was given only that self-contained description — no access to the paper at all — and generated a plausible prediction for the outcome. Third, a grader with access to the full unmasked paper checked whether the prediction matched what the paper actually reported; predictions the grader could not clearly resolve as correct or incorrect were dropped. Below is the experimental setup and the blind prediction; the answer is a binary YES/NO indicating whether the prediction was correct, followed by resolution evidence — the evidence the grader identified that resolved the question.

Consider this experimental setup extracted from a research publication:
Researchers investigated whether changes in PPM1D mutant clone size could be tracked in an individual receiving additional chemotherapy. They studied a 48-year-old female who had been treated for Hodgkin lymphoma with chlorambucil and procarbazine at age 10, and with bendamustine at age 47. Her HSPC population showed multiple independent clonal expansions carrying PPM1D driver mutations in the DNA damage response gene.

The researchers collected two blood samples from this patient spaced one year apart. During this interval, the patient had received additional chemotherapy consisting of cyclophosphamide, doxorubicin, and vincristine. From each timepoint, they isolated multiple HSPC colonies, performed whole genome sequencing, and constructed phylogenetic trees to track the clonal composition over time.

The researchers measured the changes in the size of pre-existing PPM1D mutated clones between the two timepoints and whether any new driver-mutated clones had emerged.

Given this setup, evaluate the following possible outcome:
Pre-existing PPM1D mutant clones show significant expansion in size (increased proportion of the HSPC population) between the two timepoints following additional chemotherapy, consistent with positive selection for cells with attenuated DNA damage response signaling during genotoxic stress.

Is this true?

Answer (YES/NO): YES